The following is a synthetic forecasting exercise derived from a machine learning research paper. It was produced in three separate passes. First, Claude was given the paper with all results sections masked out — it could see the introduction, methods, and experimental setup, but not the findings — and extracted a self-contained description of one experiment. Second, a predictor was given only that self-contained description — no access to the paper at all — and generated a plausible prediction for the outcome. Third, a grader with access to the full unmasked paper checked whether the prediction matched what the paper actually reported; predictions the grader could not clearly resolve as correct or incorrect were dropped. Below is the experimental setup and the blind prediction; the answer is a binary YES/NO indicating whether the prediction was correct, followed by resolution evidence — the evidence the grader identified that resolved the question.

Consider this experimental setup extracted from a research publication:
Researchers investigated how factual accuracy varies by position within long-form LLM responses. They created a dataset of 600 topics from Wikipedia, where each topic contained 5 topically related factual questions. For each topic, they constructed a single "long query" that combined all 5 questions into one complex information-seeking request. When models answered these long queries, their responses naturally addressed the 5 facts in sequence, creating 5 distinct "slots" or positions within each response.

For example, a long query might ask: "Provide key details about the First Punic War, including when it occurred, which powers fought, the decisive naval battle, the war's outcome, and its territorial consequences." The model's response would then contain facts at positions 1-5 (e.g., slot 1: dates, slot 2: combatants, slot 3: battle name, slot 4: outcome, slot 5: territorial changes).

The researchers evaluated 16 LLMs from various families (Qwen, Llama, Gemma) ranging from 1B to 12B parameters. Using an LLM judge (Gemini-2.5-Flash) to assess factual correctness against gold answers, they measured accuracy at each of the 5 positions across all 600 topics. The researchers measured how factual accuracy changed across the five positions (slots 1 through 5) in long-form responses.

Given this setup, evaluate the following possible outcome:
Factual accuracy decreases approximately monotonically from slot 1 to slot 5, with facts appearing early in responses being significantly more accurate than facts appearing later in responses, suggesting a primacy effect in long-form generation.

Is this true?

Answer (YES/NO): YES